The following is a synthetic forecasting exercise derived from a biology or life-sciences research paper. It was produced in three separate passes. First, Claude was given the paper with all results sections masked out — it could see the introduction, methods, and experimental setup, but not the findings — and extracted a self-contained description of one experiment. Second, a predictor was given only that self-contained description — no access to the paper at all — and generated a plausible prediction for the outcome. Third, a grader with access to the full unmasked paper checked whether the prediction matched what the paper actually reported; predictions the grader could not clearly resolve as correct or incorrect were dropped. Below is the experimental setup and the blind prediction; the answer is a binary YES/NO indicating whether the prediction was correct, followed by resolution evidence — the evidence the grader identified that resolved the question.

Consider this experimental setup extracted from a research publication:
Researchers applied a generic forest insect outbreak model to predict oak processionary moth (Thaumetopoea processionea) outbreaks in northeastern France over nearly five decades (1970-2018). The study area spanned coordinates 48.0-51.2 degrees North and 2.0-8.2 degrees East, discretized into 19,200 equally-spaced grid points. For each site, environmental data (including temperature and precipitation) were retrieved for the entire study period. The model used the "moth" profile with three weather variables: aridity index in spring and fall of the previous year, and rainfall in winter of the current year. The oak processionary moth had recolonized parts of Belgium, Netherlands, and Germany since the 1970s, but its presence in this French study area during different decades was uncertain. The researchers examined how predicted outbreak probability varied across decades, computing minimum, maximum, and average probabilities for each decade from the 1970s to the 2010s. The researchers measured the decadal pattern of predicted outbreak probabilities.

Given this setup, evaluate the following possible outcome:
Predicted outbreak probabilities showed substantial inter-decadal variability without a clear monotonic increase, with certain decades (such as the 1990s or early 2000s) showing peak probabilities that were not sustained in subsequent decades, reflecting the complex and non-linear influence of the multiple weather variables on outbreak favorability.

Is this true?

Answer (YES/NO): NO